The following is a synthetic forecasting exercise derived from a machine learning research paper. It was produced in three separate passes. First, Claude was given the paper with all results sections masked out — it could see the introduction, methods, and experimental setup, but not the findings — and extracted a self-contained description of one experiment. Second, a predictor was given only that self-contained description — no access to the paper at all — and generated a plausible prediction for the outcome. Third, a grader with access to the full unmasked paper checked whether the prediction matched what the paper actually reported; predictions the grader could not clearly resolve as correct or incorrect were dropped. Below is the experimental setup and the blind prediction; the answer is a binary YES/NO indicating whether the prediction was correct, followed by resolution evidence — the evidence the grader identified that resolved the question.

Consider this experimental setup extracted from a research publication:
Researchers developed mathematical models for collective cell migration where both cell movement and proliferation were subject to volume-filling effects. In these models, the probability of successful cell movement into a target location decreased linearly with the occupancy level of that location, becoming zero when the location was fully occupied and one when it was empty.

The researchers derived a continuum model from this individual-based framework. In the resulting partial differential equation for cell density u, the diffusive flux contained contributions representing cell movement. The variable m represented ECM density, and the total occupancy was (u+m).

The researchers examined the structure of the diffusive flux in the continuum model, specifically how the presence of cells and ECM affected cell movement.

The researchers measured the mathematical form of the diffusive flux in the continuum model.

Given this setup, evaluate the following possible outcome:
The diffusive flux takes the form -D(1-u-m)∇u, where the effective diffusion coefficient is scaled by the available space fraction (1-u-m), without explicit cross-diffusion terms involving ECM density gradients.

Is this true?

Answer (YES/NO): NO